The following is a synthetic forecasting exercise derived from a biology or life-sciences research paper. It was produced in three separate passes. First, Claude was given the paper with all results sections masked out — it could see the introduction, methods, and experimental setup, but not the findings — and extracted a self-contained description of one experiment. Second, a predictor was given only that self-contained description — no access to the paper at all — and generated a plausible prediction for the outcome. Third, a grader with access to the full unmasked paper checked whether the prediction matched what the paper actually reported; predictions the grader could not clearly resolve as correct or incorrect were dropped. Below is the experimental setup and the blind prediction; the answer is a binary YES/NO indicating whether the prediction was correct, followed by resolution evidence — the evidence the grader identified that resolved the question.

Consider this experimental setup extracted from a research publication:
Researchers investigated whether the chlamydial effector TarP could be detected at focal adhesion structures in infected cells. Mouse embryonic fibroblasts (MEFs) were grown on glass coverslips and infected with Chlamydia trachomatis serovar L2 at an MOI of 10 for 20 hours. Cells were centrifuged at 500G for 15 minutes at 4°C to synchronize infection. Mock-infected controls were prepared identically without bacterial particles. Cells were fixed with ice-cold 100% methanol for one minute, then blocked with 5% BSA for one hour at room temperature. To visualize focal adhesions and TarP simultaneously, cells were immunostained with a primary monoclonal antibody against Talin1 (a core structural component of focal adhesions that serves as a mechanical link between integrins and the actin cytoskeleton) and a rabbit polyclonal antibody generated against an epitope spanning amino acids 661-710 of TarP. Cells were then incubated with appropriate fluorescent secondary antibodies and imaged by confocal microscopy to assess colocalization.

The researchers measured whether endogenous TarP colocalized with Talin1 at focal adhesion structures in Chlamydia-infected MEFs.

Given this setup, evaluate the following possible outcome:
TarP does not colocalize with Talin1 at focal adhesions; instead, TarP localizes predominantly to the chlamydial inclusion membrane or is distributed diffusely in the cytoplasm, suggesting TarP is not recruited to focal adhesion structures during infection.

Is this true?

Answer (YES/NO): NO